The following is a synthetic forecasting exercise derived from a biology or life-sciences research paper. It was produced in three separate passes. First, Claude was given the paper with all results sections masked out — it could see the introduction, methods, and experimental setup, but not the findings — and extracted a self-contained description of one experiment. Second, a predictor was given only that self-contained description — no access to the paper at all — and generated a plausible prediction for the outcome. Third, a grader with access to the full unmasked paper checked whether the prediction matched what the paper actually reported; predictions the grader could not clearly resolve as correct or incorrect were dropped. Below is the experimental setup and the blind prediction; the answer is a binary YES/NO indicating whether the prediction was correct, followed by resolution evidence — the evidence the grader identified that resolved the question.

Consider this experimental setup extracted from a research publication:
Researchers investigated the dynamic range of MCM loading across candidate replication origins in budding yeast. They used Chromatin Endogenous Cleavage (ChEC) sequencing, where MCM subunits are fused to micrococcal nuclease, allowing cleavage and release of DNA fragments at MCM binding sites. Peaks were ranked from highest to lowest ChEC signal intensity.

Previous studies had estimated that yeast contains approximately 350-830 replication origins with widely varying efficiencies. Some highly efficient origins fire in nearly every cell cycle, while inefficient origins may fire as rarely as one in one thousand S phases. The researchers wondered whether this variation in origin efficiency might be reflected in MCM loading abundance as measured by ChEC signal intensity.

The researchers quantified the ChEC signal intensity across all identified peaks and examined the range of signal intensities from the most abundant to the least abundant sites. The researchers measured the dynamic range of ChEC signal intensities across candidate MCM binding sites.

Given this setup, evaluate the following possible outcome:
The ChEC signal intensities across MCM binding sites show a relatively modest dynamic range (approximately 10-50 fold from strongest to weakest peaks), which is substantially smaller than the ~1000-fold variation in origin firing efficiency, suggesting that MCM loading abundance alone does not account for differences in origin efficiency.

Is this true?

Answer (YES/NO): NO